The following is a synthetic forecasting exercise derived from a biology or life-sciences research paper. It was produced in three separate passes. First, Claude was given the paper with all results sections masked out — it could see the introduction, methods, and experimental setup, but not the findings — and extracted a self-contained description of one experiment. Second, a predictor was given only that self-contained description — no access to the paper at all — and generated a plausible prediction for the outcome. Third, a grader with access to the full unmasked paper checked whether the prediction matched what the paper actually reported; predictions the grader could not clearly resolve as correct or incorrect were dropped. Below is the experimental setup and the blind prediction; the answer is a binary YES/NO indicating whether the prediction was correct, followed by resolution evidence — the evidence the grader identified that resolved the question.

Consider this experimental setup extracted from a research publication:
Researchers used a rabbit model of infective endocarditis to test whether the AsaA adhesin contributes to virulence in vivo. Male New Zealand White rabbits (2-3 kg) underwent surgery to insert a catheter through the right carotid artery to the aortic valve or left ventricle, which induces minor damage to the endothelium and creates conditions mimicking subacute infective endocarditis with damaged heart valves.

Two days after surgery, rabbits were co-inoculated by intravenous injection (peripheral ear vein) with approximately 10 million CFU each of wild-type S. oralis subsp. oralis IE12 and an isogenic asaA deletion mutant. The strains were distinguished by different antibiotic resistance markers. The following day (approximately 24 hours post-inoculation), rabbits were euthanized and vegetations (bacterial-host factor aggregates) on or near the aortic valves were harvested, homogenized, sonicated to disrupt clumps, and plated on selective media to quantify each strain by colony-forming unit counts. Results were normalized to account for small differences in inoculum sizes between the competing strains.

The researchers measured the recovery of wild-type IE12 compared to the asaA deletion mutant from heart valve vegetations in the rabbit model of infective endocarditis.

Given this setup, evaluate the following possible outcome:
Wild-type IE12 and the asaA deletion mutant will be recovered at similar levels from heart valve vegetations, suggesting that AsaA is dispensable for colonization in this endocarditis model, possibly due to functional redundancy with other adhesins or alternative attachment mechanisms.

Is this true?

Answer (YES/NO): NO